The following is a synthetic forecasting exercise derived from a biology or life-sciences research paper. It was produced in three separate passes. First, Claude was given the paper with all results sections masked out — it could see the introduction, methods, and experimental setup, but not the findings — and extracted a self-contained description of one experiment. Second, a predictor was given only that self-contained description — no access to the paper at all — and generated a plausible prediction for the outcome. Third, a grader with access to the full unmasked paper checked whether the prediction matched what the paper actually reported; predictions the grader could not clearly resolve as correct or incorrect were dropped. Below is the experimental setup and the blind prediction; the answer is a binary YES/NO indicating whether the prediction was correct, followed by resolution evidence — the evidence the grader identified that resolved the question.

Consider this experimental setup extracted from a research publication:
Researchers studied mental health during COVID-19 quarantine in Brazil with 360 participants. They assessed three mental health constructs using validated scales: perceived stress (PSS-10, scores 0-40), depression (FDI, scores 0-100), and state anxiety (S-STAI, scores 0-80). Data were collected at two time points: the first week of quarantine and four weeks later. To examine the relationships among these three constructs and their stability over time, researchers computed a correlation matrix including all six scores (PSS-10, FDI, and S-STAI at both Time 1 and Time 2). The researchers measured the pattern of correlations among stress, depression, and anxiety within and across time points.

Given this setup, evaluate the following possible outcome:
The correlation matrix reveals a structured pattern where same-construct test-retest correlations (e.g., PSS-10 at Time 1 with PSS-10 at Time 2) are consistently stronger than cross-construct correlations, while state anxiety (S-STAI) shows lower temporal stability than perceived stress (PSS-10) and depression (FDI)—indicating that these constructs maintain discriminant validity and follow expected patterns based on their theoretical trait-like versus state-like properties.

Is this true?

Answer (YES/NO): NO